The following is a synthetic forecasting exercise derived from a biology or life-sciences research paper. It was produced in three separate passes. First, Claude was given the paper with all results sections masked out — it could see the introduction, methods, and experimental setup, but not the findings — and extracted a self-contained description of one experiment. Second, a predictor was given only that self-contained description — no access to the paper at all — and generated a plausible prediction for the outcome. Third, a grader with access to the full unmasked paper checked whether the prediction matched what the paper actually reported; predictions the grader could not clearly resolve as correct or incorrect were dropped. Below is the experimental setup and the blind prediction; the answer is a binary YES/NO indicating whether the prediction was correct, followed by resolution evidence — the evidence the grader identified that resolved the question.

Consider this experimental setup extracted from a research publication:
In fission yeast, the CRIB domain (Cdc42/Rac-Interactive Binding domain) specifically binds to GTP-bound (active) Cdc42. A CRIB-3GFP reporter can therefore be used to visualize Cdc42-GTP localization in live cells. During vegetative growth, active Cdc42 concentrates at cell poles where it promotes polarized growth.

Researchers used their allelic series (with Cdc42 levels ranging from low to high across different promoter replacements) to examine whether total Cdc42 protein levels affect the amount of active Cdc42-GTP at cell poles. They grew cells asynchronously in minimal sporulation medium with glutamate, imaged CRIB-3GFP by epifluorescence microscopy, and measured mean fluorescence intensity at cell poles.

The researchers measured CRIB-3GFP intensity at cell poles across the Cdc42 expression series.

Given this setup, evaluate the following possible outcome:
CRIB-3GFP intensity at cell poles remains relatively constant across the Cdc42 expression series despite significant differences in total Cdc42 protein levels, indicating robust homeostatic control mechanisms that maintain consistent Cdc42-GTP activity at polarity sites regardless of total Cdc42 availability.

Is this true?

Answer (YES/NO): NO